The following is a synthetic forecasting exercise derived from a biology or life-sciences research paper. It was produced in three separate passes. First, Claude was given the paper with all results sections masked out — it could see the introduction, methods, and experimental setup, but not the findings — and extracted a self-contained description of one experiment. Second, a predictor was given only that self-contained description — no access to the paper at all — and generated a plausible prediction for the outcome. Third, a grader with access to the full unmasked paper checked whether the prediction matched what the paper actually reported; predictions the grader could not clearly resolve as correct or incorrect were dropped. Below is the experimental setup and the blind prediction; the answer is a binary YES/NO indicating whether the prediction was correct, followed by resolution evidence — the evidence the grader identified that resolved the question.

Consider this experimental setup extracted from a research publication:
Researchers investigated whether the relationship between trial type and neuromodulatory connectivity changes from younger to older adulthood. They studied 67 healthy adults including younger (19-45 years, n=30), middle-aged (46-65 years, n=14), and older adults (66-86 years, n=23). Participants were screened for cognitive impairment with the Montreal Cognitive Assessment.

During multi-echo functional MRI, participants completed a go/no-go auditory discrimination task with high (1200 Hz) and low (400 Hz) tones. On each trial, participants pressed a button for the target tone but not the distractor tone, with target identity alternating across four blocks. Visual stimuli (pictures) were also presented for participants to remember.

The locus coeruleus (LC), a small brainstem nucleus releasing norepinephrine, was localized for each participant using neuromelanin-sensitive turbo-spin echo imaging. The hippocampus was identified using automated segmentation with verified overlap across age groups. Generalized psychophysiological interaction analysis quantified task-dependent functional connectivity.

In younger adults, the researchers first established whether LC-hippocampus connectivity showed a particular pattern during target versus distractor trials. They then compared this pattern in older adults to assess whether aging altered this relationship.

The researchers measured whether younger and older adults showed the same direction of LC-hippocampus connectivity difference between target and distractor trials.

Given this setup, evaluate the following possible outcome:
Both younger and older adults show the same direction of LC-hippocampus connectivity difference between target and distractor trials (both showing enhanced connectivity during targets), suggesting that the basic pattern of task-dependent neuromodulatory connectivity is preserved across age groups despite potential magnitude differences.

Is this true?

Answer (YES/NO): NO